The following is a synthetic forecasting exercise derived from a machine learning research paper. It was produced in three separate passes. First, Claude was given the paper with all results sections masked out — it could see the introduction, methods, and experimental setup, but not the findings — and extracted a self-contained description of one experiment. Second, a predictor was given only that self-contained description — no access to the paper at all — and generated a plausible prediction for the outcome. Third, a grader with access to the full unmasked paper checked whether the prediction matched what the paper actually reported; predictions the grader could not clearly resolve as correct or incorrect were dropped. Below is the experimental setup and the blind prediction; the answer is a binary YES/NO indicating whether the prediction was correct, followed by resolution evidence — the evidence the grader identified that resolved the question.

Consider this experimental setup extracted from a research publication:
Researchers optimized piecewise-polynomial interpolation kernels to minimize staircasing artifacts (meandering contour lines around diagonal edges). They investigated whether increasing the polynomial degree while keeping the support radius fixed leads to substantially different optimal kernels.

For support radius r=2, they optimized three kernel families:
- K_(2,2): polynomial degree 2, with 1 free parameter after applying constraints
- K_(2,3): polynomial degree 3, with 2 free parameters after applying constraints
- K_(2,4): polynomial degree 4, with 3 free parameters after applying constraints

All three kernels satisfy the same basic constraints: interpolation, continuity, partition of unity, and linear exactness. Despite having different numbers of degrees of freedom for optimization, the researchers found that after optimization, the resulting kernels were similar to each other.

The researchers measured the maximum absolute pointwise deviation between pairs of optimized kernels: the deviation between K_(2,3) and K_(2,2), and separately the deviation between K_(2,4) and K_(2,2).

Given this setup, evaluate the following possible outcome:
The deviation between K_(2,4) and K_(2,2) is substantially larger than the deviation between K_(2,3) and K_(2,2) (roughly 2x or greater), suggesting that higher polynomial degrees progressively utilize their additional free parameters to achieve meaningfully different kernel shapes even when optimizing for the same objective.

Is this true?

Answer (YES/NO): NO